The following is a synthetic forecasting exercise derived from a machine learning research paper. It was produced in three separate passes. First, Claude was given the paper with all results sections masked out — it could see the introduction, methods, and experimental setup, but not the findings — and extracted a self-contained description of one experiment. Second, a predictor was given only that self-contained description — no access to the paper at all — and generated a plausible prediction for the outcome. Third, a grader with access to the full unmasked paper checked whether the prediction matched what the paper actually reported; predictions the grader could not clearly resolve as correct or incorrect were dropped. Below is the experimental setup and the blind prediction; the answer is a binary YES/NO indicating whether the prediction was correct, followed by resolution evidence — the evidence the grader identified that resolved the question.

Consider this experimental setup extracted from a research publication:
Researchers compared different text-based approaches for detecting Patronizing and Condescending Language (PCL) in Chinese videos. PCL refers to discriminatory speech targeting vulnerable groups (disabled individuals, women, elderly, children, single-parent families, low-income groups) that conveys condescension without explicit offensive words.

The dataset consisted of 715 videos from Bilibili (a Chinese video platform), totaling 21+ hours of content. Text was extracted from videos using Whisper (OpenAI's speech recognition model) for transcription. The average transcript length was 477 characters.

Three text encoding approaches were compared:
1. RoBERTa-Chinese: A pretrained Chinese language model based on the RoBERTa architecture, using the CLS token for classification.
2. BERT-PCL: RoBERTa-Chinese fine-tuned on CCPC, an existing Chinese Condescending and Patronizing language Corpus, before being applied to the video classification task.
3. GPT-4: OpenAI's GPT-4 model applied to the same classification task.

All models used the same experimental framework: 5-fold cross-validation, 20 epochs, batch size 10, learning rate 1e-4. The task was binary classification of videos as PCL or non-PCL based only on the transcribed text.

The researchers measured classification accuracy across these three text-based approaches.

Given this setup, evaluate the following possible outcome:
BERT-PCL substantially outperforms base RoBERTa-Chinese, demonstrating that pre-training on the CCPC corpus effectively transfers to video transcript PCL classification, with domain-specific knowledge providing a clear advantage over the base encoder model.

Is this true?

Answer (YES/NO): NO